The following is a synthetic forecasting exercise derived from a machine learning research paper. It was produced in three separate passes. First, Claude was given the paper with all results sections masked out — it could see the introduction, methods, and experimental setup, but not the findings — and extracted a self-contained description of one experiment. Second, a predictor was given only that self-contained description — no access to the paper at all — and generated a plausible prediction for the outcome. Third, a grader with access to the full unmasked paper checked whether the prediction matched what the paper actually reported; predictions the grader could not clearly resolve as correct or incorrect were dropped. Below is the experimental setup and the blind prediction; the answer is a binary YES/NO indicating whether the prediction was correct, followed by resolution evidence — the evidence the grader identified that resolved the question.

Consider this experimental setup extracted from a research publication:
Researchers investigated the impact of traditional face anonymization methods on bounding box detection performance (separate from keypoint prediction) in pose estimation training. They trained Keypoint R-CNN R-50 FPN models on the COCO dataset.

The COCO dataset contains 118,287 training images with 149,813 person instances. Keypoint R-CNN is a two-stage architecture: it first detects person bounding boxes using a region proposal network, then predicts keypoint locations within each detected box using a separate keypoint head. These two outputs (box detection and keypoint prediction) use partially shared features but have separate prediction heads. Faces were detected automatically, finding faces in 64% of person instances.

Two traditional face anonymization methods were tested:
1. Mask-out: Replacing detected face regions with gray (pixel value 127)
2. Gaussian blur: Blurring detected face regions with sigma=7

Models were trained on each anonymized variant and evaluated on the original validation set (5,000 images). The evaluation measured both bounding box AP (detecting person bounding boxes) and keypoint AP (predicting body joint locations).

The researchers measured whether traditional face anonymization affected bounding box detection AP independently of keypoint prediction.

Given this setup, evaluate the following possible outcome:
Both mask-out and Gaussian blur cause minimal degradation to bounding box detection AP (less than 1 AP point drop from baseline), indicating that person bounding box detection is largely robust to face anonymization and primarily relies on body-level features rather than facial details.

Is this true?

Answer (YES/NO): NO